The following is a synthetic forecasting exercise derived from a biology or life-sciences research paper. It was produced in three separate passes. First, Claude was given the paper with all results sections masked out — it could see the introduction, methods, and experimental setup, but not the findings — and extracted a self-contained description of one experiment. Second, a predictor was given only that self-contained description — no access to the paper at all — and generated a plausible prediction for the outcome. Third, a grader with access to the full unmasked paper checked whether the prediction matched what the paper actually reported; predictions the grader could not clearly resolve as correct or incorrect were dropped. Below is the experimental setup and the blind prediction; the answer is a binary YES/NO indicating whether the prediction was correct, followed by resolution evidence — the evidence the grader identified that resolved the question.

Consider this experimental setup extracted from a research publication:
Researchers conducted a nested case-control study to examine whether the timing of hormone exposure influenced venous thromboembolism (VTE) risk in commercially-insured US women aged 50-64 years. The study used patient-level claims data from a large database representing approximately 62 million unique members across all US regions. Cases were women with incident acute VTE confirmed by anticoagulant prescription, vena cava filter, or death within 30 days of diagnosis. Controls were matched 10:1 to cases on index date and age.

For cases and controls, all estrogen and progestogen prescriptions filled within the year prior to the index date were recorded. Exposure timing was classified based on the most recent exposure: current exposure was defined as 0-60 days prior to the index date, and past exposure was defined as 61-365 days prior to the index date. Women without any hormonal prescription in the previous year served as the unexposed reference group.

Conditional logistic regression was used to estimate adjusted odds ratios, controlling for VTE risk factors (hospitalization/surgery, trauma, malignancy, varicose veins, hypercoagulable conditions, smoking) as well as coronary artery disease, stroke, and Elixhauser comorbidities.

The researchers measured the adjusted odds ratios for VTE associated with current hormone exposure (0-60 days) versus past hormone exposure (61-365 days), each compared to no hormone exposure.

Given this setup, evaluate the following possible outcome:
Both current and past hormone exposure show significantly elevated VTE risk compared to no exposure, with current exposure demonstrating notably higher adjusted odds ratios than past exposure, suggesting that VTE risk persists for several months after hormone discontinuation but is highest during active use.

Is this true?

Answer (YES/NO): NO